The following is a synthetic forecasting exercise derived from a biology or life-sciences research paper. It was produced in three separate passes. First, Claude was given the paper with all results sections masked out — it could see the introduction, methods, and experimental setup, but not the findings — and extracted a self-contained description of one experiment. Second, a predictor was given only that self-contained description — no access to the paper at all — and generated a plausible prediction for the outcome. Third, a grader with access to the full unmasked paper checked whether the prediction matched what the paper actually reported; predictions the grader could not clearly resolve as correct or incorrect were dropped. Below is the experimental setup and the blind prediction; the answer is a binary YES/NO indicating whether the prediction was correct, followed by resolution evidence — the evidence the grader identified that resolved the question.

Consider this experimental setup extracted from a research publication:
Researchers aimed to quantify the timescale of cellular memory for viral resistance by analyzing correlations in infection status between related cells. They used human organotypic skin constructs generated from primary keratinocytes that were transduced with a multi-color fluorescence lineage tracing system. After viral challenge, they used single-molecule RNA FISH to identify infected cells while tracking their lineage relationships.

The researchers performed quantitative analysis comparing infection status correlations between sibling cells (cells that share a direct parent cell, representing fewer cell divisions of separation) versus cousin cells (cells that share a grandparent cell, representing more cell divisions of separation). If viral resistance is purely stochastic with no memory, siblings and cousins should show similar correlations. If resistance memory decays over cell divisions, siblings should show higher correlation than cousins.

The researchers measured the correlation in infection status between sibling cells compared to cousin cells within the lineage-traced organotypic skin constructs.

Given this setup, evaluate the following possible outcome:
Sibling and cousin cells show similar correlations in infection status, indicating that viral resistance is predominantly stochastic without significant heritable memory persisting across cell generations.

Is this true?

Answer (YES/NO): NO